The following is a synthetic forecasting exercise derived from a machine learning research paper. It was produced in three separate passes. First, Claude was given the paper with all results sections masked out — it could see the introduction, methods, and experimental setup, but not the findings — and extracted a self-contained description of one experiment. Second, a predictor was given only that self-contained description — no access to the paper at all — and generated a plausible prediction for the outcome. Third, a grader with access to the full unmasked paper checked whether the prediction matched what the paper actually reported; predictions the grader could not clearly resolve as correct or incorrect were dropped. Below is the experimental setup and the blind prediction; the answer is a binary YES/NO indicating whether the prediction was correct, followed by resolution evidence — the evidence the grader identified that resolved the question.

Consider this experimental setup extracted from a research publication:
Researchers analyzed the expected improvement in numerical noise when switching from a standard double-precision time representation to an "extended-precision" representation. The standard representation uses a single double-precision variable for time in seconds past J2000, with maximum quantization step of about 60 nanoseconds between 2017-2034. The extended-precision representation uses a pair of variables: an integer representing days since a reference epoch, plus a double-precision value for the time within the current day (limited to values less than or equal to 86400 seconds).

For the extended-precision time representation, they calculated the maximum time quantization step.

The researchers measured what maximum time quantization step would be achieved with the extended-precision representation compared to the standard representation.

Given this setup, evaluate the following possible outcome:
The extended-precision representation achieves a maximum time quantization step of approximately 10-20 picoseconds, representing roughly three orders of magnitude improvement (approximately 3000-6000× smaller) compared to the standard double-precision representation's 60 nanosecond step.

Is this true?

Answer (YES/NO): NO